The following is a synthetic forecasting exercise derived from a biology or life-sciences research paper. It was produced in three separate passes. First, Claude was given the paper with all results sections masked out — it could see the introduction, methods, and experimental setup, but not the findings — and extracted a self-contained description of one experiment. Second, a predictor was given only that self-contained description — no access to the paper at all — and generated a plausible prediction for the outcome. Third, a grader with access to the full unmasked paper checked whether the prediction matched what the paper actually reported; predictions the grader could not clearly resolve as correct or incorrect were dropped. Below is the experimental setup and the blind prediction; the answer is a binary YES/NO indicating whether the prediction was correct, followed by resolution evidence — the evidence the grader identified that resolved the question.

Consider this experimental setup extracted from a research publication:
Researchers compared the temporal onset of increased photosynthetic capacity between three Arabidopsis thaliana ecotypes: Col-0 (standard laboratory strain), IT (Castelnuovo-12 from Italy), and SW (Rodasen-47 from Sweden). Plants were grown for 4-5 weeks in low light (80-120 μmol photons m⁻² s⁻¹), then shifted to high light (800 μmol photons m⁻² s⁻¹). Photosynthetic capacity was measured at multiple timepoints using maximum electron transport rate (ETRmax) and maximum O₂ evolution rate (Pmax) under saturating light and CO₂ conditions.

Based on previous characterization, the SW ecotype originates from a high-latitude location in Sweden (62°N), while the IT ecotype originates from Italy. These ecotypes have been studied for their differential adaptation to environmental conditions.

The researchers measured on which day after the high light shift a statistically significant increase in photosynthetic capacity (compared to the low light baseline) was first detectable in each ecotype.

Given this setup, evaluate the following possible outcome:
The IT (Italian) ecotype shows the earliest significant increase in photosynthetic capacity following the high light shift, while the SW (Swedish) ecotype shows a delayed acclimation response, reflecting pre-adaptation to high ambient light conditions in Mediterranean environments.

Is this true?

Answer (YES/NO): NO